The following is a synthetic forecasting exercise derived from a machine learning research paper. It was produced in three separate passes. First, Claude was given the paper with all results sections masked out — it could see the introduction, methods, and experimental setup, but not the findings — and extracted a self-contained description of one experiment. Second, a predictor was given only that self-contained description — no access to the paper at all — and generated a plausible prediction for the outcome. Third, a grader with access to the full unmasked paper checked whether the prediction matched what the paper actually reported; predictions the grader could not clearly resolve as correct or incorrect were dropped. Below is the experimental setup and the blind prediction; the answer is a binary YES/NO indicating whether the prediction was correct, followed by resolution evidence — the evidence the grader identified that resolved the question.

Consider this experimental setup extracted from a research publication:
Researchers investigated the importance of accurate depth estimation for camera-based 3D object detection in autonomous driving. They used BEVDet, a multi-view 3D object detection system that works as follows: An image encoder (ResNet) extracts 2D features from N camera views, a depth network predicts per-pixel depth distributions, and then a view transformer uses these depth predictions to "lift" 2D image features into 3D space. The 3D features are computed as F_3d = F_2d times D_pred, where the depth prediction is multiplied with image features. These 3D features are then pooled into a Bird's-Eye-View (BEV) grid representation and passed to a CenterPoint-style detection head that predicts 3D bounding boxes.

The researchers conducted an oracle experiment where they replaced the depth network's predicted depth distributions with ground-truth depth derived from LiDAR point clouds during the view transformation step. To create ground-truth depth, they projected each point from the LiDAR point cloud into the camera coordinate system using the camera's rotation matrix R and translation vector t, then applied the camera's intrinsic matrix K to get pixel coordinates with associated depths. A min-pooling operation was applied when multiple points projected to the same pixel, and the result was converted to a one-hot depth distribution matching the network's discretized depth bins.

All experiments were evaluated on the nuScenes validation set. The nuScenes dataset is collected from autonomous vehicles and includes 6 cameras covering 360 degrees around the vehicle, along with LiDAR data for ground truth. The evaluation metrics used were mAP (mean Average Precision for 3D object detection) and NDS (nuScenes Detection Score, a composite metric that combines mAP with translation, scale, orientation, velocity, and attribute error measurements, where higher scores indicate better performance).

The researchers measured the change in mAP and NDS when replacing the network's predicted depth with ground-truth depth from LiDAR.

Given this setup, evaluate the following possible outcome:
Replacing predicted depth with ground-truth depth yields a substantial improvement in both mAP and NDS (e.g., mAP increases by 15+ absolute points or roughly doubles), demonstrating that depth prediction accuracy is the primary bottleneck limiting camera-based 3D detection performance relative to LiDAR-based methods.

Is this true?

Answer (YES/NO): YES